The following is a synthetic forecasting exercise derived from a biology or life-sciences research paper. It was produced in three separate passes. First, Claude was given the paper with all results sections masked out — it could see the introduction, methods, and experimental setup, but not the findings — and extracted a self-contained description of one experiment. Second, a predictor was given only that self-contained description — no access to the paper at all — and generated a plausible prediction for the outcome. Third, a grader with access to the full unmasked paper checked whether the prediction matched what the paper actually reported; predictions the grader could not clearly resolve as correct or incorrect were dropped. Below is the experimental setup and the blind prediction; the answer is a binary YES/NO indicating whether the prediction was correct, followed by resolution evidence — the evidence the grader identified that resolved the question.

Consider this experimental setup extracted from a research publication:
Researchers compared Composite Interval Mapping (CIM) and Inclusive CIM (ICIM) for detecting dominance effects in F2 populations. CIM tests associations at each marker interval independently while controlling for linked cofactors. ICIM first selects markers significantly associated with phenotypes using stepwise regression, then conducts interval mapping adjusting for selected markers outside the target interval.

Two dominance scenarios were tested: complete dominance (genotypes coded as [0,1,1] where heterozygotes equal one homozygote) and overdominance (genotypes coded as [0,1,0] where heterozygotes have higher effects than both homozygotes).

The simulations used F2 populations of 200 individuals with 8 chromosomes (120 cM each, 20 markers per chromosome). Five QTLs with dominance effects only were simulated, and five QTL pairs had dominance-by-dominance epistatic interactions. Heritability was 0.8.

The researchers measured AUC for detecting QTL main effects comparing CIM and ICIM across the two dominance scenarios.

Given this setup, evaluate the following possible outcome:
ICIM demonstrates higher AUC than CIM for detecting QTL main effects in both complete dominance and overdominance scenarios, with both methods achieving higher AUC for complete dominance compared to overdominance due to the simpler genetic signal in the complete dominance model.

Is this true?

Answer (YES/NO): NO